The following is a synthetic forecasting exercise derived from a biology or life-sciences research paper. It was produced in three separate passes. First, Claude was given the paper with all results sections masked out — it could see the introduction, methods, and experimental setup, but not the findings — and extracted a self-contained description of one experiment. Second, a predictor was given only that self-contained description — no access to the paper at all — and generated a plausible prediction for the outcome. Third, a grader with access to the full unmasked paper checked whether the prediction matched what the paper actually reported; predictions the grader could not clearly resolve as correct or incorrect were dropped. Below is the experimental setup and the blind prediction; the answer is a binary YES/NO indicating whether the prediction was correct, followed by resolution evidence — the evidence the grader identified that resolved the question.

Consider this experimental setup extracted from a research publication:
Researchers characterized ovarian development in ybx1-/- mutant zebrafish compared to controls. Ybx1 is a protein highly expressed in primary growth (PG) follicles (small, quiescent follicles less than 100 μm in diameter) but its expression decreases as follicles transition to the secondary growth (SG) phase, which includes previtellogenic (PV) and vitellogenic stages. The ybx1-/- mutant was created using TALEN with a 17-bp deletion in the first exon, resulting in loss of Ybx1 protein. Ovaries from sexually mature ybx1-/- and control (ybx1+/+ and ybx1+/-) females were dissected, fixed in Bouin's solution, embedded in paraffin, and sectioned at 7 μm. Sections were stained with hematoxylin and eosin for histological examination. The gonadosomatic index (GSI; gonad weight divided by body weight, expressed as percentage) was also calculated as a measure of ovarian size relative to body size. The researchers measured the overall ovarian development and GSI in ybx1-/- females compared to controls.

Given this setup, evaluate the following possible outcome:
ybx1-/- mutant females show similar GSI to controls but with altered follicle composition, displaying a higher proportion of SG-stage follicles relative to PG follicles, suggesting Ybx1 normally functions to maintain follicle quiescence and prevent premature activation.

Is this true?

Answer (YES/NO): NO